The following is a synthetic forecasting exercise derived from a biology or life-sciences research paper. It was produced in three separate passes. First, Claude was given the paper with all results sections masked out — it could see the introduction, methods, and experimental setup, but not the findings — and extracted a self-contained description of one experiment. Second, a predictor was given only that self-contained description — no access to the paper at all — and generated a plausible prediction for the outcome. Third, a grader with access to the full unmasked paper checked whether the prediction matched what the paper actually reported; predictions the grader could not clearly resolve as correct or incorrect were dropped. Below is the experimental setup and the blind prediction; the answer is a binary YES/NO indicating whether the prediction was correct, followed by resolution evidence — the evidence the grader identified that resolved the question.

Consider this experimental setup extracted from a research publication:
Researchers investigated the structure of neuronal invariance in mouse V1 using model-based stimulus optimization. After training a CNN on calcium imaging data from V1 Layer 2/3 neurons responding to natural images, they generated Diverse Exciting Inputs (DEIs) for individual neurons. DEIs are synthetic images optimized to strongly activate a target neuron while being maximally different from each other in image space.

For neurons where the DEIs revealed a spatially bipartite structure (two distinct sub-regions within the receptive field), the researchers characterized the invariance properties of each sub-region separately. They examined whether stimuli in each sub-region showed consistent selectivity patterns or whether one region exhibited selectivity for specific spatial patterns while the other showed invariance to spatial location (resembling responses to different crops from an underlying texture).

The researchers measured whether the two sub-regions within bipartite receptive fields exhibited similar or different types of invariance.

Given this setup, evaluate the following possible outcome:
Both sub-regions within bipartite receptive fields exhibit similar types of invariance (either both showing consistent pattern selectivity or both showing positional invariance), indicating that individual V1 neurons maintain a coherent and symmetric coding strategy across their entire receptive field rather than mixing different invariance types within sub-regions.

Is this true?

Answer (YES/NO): NO